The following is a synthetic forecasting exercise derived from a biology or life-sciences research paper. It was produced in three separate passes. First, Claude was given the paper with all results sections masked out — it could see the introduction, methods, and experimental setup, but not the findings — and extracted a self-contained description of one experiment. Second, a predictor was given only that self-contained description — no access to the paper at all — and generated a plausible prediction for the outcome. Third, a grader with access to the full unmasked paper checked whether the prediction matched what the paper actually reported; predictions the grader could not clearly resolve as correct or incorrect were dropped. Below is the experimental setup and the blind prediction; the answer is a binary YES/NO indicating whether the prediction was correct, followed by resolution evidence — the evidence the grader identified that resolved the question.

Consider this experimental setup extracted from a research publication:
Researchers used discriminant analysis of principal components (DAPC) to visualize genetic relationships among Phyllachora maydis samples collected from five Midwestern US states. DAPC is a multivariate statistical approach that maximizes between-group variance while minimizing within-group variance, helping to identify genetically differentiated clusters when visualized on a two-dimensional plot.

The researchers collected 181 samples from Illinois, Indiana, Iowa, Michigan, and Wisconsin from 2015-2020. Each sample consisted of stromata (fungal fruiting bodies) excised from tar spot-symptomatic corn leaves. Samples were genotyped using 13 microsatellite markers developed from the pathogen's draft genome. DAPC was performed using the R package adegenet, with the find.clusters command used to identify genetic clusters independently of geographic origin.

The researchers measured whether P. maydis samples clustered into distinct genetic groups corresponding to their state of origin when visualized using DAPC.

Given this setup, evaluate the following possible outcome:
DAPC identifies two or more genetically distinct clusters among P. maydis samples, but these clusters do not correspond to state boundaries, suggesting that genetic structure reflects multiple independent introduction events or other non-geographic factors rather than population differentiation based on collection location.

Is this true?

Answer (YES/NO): YES